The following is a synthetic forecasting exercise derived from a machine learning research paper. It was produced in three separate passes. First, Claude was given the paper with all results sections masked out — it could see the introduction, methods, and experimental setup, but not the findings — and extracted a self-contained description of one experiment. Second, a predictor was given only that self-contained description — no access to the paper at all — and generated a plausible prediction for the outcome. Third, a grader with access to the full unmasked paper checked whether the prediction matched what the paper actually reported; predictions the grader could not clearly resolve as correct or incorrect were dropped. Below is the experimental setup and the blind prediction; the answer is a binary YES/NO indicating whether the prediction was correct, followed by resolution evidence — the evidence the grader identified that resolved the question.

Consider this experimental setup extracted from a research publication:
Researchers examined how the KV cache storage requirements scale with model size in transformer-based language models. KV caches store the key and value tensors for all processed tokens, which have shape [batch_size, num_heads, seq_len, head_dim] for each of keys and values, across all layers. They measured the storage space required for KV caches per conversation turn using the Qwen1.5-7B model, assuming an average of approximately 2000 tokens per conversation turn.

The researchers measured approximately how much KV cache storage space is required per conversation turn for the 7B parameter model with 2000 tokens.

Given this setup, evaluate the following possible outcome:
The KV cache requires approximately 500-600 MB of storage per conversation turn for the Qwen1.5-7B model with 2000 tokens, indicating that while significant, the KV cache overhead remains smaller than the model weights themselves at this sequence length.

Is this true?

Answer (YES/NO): NO